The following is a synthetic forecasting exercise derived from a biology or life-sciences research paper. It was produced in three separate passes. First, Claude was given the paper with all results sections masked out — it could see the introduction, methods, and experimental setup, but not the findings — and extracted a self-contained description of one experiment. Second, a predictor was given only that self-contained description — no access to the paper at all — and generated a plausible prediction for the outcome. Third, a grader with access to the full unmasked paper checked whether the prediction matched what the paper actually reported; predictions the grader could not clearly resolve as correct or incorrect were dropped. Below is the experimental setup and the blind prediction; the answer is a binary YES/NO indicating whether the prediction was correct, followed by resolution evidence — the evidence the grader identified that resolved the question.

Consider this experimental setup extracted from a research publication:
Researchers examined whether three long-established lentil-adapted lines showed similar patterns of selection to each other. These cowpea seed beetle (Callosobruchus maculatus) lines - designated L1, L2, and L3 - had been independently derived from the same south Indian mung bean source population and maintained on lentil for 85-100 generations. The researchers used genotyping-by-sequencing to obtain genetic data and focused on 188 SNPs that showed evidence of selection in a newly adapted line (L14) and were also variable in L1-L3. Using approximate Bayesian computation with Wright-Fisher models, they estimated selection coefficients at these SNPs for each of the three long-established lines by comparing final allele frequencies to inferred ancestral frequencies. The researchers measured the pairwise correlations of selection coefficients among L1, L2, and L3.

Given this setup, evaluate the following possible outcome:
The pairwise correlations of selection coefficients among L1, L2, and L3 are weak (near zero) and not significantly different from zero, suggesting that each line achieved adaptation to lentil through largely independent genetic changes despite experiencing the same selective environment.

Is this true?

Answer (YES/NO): NO